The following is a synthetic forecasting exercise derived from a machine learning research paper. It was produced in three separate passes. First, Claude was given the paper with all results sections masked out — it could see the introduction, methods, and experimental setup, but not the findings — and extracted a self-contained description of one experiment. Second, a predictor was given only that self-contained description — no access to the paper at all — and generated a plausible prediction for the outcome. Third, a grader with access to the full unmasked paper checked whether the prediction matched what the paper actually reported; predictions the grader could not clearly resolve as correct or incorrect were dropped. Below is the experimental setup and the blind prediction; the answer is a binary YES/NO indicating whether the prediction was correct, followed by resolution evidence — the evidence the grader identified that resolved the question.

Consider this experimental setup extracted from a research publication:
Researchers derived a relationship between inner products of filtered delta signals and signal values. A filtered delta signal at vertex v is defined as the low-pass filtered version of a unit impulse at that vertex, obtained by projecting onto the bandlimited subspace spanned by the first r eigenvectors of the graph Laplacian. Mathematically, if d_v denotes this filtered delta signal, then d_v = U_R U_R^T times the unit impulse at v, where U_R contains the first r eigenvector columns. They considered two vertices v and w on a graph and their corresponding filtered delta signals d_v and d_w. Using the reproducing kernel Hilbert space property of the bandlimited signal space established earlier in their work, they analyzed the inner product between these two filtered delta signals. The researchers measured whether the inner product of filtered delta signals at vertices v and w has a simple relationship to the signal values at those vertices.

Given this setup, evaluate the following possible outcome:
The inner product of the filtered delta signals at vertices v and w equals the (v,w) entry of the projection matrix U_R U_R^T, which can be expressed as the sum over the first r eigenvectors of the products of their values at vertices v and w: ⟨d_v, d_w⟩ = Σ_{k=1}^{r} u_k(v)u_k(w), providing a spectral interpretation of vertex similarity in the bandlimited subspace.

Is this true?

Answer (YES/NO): NO